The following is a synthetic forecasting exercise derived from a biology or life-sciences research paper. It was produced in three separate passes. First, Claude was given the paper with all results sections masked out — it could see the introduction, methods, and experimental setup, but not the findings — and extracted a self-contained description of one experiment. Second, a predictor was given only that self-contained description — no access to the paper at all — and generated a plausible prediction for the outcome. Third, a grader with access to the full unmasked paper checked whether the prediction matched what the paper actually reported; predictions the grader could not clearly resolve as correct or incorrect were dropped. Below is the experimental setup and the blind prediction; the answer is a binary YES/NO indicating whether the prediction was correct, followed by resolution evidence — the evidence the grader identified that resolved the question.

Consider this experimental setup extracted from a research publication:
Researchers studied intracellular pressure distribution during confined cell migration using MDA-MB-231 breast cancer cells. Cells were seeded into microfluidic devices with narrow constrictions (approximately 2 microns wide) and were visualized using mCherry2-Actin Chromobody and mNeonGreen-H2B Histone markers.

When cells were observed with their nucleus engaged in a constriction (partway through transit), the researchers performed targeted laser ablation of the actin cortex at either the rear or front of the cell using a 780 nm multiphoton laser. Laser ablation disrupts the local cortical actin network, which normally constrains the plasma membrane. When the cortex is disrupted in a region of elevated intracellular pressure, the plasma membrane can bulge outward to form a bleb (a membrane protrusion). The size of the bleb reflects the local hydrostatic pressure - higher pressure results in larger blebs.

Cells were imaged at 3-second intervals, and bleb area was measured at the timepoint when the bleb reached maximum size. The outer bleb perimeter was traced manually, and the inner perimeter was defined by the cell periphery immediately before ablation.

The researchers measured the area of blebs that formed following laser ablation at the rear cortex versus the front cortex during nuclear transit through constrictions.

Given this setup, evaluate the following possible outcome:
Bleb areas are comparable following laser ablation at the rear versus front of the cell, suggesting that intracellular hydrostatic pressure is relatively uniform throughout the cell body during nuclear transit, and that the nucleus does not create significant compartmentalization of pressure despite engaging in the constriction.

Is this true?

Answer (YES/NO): NO